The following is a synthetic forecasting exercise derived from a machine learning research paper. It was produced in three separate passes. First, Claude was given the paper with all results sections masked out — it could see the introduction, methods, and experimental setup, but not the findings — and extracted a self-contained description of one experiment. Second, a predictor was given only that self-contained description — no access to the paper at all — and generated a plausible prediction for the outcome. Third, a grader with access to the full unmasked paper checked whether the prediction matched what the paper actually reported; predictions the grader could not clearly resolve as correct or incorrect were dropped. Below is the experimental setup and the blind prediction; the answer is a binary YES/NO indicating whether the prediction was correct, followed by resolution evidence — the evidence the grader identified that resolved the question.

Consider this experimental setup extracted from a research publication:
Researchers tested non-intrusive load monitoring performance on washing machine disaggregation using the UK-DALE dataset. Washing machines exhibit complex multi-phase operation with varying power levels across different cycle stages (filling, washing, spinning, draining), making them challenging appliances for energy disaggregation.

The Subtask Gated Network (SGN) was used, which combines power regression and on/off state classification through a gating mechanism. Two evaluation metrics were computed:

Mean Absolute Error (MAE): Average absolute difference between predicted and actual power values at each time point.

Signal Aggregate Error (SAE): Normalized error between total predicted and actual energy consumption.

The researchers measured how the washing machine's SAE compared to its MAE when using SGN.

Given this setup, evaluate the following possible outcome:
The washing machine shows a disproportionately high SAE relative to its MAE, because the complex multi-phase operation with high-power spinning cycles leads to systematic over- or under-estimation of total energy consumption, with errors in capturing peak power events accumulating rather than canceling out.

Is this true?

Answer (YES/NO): NO